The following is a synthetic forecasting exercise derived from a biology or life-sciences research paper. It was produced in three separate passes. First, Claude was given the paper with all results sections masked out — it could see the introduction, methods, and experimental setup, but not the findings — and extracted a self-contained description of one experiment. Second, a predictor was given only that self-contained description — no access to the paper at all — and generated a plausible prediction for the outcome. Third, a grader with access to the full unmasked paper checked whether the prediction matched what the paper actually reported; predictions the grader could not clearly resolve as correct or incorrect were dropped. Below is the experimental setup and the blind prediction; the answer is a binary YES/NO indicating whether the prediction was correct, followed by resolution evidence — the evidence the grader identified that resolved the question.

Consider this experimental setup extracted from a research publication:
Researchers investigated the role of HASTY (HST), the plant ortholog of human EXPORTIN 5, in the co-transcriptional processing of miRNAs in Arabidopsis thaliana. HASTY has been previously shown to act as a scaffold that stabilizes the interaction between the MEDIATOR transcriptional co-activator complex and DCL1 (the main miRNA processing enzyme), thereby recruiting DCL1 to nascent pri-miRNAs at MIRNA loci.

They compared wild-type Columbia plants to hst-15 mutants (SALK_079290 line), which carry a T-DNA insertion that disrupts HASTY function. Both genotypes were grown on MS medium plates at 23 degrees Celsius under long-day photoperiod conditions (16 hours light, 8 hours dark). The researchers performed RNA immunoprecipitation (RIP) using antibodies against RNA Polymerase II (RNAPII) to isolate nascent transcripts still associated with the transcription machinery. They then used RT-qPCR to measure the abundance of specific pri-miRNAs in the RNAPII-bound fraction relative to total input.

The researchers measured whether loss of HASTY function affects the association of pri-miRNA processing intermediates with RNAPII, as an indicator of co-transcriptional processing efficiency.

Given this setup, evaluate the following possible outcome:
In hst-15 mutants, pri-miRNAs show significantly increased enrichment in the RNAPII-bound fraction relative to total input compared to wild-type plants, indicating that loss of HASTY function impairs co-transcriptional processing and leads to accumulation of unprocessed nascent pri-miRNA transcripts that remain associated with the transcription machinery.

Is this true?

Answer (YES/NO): YES